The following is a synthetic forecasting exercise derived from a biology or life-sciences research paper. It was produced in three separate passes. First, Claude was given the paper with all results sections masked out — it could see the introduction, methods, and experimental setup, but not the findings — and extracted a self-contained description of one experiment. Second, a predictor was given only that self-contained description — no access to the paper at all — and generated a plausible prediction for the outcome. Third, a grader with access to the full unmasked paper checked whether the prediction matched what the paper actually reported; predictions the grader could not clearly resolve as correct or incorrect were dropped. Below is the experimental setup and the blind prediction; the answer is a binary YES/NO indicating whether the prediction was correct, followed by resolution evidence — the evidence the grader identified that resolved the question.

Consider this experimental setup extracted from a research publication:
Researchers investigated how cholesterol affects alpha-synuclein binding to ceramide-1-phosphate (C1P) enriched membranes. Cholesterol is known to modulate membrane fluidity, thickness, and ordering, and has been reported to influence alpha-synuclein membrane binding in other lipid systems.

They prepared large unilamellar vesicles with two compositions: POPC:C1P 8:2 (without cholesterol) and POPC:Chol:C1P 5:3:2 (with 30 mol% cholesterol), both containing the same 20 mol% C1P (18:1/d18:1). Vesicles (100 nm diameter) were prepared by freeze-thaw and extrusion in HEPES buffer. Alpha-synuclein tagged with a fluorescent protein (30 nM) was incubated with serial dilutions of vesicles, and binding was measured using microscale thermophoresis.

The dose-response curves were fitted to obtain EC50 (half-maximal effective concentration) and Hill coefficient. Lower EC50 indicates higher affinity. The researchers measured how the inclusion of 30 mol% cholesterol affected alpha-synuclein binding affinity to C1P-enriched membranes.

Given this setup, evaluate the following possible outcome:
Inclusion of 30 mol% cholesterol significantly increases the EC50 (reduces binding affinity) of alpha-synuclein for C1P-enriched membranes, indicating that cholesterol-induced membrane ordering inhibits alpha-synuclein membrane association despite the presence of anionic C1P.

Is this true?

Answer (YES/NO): NO